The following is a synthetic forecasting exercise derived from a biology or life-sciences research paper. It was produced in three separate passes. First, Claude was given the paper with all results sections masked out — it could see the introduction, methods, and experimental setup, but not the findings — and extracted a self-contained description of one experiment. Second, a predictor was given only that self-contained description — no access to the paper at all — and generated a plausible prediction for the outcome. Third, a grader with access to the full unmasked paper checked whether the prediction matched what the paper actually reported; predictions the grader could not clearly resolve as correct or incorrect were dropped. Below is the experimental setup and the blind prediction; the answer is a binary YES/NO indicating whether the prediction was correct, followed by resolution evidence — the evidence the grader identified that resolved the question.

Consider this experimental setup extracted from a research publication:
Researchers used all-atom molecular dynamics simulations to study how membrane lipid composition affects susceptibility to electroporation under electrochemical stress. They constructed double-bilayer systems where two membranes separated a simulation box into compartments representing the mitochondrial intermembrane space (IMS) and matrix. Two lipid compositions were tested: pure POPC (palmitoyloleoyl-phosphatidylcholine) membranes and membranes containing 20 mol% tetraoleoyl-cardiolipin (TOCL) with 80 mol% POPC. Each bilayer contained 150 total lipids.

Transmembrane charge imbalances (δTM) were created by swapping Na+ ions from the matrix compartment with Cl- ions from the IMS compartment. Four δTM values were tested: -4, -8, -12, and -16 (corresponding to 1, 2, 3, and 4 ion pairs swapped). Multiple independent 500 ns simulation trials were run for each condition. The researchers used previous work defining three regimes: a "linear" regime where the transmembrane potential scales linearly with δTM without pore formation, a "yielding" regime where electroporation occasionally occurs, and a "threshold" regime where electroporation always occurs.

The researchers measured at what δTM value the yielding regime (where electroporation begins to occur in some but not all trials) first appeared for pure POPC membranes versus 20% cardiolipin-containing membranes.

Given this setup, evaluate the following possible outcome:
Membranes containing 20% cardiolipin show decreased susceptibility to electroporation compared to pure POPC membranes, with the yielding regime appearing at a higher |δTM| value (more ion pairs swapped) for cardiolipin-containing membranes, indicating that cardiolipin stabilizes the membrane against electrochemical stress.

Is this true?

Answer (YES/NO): YES